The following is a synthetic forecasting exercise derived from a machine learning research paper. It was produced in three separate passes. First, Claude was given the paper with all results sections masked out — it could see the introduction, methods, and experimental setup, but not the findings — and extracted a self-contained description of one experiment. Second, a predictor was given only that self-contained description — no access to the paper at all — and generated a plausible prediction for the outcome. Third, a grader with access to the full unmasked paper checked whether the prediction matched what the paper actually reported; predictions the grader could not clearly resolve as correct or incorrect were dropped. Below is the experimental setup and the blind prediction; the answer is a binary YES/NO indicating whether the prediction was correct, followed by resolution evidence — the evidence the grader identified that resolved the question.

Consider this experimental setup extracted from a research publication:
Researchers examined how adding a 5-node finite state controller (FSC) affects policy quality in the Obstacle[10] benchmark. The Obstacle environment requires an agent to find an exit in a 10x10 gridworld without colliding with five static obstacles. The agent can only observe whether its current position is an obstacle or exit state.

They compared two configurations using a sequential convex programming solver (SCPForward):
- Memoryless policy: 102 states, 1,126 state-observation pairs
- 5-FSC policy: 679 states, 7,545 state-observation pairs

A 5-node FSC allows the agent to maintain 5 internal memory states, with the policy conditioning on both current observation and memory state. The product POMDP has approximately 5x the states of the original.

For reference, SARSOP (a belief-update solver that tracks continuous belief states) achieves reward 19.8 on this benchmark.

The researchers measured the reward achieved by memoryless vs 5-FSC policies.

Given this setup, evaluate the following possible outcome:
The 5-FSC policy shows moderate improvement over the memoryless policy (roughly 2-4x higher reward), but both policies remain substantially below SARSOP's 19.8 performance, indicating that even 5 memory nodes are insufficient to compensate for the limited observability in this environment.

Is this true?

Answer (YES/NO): NO